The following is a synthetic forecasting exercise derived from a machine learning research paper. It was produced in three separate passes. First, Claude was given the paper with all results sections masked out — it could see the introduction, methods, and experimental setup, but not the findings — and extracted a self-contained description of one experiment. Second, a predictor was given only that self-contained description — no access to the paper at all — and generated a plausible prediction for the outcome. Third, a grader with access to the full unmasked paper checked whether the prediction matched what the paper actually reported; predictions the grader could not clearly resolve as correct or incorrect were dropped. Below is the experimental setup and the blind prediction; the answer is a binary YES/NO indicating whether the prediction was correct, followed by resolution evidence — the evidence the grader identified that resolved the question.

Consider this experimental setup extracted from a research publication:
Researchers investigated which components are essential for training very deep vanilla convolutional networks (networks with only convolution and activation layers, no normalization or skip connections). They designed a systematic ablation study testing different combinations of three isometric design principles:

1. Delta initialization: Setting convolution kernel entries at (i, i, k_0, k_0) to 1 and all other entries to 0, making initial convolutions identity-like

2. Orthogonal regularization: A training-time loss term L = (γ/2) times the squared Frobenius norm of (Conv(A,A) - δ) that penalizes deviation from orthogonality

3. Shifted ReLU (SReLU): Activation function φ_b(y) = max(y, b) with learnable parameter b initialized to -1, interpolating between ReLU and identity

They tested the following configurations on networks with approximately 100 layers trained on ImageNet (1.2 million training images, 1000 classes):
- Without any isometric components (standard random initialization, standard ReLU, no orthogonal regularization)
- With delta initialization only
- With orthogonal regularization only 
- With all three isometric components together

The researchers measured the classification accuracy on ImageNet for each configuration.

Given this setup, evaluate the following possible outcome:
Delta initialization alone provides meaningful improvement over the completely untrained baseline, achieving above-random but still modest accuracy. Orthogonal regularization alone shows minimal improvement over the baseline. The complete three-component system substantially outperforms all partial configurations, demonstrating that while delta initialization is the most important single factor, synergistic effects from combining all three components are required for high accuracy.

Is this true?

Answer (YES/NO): NO